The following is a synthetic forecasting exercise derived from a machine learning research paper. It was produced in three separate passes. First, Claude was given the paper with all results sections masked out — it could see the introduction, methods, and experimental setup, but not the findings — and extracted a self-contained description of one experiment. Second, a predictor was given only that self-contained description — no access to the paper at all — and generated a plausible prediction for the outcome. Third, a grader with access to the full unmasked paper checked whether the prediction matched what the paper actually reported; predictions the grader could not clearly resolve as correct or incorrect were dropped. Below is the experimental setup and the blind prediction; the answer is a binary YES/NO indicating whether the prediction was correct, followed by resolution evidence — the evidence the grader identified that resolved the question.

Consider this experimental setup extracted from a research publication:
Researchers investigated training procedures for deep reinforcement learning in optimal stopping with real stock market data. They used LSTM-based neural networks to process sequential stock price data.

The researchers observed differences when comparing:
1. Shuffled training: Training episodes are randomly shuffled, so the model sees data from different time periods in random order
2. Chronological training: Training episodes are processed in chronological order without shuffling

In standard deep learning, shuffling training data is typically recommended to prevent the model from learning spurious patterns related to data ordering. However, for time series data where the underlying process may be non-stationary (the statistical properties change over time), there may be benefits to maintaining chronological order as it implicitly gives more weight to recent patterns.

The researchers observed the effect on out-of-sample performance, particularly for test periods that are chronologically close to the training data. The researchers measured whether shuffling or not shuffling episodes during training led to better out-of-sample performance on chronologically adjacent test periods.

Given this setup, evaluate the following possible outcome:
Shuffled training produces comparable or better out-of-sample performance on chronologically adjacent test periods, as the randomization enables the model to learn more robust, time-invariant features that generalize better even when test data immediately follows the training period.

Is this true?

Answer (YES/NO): NO